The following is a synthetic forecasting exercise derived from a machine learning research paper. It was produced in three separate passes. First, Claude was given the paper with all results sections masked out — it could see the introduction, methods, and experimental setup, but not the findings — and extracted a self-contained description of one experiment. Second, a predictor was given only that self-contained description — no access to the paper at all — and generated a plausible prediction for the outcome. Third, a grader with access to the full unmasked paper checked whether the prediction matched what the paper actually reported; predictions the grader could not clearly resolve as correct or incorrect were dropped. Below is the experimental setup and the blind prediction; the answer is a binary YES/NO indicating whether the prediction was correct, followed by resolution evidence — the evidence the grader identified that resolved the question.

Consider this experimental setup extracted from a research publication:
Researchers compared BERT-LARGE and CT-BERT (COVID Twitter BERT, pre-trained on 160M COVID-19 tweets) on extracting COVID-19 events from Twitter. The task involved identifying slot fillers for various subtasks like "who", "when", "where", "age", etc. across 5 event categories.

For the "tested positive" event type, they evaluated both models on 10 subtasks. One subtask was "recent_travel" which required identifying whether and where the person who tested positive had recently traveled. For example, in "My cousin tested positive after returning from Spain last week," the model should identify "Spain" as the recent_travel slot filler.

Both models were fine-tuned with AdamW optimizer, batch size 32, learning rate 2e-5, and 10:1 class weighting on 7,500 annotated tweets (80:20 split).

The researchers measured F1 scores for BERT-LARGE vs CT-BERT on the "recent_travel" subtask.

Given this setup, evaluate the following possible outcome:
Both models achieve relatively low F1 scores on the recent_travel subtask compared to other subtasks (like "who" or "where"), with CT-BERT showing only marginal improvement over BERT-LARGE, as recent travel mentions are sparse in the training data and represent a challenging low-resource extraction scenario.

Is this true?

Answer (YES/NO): NO